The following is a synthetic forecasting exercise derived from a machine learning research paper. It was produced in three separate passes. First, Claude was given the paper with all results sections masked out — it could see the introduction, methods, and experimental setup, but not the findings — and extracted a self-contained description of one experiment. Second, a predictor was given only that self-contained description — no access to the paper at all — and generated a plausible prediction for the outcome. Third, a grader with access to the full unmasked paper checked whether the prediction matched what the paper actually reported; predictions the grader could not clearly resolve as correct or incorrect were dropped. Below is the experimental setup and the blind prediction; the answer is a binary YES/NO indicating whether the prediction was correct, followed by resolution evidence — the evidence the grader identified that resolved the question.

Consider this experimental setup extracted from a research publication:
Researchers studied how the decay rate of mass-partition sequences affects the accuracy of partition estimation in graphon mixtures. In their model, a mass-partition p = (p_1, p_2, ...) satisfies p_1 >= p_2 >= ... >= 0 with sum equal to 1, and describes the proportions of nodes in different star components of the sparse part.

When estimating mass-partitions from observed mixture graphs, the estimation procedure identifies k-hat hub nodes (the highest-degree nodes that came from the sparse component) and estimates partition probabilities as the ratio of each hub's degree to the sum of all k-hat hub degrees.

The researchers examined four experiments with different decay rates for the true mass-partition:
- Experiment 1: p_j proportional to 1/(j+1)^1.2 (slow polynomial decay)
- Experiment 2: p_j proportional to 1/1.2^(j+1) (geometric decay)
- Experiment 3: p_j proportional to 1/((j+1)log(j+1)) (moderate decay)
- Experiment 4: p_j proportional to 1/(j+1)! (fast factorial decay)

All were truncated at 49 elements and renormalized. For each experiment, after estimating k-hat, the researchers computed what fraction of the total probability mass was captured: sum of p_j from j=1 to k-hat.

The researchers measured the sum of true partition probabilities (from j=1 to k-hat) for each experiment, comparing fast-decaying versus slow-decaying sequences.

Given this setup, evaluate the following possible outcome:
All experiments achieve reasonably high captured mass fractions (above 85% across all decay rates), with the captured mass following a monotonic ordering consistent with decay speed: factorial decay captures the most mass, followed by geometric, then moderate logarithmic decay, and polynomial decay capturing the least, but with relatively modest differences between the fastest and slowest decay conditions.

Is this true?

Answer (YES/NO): YES